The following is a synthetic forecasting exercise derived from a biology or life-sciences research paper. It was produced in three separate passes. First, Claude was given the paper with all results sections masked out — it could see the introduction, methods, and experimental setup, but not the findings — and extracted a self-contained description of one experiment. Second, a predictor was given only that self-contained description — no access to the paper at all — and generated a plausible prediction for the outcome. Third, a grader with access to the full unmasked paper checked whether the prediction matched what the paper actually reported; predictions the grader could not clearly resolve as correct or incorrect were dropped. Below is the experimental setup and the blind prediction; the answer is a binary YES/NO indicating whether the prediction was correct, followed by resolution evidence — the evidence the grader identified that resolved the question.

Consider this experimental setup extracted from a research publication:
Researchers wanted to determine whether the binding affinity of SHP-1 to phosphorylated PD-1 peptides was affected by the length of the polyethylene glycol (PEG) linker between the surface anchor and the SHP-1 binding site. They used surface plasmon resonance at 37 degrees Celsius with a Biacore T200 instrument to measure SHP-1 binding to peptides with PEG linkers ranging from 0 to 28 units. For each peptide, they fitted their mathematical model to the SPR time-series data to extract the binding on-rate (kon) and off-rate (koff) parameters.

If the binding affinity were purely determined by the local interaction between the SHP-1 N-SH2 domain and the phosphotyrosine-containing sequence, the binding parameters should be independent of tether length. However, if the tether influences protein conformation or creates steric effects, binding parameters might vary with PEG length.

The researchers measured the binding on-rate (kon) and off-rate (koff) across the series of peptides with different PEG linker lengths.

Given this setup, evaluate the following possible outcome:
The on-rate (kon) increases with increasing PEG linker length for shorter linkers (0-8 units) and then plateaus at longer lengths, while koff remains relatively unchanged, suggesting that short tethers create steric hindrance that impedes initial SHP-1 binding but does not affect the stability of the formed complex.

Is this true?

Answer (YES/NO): NO